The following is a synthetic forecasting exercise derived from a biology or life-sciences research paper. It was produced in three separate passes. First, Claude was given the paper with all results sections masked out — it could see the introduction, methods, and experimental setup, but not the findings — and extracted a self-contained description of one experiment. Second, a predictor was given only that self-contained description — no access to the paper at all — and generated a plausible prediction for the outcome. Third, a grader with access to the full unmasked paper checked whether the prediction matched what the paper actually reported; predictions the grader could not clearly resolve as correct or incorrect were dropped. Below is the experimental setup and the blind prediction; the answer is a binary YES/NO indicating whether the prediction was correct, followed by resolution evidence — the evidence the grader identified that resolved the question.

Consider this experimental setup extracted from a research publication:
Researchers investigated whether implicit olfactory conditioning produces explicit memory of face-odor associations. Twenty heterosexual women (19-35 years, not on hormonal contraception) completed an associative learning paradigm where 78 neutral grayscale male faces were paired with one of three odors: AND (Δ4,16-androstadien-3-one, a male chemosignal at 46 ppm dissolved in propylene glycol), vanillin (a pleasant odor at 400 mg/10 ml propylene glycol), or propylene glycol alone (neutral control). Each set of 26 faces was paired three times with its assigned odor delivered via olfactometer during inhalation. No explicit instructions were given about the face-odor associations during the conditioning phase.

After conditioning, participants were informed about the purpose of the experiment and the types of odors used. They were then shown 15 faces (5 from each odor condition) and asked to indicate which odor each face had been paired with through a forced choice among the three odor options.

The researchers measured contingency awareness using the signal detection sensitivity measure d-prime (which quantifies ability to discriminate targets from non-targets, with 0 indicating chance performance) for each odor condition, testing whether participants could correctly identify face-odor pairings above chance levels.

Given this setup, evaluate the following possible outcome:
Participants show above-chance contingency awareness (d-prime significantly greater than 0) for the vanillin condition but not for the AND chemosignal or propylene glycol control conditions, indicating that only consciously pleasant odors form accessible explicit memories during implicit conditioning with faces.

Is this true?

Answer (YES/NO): NO